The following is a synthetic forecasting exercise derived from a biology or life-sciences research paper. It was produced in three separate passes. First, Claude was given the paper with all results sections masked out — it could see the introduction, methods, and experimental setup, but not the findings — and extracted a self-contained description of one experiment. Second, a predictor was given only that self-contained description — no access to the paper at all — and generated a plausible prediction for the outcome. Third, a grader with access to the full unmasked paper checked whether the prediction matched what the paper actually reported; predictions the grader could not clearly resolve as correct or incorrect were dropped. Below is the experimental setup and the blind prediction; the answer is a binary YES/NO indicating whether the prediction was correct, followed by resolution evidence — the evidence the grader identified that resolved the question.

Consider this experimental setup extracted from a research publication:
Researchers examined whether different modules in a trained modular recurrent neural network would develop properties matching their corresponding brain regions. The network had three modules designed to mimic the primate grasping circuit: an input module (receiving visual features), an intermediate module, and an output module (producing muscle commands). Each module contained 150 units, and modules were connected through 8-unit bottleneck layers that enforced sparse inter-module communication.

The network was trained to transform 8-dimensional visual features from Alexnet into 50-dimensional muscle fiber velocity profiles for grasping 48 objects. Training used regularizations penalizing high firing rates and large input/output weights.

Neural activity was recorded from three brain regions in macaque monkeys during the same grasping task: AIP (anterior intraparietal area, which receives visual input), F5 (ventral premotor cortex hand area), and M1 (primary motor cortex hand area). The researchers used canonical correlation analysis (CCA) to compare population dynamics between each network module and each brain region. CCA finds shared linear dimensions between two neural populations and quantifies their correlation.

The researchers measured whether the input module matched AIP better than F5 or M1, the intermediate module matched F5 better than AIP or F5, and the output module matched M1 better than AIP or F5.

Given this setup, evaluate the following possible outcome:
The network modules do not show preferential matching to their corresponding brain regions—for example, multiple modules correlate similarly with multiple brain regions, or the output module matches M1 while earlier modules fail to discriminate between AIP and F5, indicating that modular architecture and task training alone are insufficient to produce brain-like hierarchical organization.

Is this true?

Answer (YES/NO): NO